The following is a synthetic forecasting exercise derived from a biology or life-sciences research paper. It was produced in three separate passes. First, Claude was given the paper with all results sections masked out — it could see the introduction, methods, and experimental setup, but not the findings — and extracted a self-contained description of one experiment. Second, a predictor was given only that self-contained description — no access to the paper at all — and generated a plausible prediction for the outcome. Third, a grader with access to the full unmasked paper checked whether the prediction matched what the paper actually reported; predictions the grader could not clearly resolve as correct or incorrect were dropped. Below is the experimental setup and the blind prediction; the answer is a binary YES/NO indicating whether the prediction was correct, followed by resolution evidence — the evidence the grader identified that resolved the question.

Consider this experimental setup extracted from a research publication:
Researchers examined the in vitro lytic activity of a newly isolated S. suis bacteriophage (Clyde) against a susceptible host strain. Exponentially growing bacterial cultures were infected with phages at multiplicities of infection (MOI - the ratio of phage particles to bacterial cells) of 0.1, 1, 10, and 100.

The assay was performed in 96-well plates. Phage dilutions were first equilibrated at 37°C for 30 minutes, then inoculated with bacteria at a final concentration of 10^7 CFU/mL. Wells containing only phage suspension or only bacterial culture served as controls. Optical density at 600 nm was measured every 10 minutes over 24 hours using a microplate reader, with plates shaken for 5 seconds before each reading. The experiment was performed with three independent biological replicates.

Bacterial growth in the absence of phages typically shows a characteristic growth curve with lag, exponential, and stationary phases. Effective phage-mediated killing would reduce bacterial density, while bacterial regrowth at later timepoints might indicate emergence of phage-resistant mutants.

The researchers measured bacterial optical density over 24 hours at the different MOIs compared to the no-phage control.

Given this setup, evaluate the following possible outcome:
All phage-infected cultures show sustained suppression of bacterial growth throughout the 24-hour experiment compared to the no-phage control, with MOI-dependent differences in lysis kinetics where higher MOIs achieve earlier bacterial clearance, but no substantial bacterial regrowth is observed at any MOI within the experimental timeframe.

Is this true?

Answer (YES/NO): NO